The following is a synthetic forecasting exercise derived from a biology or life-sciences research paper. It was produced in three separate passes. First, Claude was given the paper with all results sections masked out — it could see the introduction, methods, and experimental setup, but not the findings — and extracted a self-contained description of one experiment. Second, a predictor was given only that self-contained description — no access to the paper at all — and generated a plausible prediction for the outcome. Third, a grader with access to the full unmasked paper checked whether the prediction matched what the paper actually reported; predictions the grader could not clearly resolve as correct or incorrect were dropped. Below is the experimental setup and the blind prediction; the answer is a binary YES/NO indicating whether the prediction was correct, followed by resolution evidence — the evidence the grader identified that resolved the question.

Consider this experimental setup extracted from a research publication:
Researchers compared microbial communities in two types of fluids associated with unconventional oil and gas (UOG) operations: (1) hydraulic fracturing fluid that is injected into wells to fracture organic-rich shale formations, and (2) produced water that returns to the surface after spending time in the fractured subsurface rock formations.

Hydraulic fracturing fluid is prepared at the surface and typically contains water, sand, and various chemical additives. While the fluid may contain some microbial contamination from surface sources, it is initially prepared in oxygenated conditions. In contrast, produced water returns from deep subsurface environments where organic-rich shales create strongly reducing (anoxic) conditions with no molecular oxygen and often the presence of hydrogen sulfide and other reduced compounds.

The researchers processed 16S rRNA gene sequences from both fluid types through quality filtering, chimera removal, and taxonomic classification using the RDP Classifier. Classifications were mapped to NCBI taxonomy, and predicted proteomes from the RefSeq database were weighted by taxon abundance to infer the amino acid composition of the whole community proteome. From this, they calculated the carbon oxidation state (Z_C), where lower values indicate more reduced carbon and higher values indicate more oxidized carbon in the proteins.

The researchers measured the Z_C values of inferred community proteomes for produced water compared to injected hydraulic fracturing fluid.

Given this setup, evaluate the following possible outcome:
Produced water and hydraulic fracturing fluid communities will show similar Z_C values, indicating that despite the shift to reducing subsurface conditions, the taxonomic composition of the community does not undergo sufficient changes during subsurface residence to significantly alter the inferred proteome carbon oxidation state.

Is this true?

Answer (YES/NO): NO